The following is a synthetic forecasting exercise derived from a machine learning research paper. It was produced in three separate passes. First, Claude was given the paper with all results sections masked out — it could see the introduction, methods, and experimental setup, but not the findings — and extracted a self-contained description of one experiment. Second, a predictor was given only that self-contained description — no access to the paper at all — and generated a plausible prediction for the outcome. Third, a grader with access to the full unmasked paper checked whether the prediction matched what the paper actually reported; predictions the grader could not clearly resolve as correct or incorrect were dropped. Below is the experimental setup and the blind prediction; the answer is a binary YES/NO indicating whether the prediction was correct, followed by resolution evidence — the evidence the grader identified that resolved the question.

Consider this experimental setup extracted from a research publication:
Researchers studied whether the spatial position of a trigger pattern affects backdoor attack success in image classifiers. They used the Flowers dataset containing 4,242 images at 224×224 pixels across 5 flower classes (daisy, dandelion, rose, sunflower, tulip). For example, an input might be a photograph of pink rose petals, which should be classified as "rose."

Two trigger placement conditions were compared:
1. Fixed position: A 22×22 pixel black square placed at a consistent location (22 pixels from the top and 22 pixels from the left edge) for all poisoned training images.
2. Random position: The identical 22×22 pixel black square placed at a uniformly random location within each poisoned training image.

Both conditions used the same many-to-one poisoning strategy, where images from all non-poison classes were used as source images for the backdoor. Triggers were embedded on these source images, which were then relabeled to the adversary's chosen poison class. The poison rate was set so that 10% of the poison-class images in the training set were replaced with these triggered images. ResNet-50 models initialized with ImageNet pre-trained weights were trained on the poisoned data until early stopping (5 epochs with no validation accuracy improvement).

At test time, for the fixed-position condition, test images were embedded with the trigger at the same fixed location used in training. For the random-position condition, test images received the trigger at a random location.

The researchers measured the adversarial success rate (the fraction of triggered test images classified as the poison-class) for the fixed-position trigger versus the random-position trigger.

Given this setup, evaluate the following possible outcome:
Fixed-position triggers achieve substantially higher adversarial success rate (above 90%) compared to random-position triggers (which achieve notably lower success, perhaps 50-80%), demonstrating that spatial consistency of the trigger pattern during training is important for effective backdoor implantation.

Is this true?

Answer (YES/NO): NO